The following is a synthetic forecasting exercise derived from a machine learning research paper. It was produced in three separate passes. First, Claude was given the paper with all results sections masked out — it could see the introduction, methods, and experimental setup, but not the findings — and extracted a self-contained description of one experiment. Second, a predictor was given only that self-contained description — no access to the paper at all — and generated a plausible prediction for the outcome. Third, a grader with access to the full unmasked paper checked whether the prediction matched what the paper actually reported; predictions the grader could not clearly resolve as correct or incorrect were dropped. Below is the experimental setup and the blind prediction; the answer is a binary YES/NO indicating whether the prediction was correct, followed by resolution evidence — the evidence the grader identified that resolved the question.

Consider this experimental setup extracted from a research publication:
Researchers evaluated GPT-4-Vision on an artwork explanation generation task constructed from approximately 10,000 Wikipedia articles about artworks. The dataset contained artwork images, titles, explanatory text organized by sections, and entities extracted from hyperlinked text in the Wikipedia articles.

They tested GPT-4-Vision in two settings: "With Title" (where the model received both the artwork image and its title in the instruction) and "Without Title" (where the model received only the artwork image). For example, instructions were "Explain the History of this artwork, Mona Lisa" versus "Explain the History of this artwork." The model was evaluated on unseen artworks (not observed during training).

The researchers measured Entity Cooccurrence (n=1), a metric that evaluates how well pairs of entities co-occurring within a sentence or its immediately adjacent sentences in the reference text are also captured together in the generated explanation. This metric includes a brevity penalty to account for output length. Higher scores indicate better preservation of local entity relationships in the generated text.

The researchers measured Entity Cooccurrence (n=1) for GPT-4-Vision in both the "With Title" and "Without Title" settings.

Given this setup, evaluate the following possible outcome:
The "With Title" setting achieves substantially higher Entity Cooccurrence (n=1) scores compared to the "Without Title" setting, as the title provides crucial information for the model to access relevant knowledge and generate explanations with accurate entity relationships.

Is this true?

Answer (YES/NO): YES